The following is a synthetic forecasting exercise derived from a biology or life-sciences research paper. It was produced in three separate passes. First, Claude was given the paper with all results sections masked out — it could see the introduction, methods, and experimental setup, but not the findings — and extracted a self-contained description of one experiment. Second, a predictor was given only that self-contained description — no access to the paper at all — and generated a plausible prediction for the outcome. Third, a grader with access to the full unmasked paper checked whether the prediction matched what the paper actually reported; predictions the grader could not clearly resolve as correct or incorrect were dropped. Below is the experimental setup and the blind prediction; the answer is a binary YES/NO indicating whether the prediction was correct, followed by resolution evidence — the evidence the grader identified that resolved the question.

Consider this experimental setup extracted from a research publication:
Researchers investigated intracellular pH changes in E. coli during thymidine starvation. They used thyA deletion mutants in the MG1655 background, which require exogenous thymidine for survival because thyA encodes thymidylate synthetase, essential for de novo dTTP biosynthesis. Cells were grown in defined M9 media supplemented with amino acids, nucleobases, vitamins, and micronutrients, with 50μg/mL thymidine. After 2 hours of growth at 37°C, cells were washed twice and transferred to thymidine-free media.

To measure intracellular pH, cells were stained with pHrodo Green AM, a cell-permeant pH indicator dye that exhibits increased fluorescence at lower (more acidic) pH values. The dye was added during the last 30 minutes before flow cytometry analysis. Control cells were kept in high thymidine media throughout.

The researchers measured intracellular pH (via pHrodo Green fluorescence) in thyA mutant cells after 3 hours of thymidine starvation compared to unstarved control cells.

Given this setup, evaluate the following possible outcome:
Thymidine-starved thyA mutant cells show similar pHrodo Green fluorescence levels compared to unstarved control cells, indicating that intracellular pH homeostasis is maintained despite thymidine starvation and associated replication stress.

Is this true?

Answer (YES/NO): NO